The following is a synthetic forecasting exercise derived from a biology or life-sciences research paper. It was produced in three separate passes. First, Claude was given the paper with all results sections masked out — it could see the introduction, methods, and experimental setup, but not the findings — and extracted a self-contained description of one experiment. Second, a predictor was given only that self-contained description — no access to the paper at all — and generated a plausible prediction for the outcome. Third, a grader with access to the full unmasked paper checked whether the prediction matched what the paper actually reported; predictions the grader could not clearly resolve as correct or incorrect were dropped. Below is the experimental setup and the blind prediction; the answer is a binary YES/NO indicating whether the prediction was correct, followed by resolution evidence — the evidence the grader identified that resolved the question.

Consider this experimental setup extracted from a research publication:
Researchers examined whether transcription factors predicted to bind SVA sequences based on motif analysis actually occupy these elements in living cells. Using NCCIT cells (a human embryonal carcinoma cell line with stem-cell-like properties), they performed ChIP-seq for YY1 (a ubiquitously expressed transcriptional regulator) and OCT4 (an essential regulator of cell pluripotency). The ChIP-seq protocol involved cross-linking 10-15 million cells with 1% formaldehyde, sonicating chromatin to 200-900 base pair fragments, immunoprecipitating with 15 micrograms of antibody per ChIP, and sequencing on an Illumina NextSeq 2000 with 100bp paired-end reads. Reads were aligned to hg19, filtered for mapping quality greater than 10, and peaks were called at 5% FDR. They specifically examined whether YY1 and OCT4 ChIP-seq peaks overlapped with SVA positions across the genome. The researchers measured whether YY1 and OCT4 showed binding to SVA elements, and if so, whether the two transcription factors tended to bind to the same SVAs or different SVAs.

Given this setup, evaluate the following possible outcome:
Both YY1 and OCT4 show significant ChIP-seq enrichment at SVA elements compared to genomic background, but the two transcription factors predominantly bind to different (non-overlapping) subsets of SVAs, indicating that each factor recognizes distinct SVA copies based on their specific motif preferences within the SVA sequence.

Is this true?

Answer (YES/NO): NO